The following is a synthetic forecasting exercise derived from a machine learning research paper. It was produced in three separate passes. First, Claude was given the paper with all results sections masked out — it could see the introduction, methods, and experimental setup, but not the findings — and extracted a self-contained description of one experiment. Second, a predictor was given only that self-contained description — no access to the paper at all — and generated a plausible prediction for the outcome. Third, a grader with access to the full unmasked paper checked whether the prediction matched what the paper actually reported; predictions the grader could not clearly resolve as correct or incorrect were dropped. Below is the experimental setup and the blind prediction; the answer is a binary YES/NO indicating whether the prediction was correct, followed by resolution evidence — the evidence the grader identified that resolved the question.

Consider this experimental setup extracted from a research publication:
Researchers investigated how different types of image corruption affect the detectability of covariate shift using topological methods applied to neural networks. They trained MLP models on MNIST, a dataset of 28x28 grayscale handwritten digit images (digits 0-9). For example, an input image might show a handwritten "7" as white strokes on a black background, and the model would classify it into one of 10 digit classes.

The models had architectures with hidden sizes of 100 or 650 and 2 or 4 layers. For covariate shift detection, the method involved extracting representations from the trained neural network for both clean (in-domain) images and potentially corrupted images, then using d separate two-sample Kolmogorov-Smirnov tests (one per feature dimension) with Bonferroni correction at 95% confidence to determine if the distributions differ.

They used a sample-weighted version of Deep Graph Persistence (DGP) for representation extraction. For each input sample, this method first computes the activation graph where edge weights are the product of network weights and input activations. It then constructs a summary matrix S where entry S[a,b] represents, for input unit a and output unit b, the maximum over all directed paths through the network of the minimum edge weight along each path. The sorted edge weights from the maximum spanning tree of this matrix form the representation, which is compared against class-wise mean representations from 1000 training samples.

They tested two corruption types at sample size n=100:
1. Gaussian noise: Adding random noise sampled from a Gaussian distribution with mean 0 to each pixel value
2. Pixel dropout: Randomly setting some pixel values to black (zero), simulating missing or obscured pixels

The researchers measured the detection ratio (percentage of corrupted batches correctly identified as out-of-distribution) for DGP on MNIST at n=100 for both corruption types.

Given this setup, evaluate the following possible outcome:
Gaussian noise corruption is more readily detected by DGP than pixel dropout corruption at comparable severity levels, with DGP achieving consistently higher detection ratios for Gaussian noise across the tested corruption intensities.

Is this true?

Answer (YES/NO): YES